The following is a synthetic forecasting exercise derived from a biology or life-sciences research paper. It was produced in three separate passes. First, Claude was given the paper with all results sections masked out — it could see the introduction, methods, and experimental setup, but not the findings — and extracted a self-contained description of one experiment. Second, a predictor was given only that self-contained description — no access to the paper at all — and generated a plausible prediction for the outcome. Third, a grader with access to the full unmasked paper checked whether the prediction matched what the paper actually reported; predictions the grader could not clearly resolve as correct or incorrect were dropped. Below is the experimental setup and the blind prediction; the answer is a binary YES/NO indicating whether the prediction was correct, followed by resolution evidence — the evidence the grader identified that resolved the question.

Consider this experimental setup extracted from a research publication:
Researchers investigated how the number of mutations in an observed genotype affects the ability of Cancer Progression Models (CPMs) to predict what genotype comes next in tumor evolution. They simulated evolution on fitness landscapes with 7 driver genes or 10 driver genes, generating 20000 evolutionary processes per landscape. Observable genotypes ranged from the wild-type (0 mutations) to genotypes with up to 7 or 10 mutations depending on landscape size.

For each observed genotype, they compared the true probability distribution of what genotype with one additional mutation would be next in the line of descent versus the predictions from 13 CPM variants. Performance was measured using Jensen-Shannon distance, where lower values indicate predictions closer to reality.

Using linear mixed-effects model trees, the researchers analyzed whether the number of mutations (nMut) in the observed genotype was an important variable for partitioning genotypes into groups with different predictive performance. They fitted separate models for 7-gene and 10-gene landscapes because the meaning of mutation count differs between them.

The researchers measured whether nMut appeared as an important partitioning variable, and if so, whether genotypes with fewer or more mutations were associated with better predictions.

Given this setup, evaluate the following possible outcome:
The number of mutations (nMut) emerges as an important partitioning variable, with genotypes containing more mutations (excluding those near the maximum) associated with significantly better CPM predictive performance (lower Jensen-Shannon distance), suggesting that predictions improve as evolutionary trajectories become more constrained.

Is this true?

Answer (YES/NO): NO